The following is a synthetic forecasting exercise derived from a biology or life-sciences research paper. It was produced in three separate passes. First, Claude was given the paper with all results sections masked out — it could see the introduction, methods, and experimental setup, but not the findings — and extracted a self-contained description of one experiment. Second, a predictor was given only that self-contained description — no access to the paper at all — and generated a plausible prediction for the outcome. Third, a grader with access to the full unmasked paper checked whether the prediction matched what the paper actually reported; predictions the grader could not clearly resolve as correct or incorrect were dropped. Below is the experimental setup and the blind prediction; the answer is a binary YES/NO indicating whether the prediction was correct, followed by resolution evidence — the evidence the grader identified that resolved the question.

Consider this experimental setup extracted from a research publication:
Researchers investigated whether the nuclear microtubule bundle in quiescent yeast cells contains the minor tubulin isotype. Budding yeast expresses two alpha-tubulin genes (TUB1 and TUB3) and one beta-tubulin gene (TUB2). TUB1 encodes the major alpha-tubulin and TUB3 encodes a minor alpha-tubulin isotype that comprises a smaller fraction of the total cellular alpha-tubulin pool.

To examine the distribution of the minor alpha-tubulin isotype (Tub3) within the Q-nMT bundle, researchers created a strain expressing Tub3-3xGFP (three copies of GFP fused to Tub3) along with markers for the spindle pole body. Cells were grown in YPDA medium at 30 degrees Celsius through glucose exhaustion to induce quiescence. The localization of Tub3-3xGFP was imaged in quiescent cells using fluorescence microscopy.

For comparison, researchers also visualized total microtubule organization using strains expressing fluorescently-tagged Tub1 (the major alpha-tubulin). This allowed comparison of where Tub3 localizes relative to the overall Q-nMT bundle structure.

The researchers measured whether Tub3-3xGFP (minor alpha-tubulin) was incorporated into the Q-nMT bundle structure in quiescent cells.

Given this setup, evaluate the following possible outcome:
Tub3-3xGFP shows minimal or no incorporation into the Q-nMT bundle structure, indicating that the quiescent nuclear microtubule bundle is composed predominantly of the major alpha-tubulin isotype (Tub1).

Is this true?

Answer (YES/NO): NO